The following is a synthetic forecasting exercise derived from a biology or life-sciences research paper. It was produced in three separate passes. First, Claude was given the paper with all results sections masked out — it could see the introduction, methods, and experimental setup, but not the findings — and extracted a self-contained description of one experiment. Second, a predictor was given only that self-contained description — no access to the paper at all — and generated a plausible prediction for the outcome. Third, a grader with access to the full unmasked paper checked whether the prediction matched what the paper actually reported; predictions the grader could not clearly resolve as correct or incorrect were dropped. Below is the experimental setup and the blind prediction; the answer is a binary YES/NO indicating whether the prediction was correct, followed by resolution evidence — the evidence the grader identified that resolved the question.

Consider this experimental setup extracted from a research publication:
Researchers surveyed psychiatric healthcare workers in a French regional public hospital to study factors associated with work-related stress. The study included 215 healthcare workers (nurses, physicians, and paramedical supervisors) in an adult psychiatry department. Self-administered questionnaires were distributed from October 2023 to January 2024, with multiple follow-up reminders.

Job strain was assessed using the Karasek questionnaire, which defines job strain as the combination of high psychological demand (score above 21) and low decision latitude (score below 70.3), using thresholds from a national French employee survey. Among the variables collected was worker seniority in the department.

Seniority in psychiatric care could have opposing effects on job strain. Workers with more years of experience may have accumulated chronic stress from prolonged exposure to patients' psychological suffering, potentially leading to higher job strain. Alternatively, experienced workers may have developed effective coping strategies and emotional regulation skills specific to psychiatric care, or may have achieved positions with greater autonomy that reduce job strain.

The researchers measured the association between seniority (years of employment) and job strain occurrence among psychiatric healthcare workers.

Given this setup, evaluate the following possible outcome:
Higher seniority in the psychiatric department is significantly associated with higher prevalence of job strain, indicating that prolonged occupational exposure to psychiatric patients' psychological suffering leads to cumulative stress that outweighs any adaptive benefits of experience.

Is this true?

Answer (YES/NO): NO